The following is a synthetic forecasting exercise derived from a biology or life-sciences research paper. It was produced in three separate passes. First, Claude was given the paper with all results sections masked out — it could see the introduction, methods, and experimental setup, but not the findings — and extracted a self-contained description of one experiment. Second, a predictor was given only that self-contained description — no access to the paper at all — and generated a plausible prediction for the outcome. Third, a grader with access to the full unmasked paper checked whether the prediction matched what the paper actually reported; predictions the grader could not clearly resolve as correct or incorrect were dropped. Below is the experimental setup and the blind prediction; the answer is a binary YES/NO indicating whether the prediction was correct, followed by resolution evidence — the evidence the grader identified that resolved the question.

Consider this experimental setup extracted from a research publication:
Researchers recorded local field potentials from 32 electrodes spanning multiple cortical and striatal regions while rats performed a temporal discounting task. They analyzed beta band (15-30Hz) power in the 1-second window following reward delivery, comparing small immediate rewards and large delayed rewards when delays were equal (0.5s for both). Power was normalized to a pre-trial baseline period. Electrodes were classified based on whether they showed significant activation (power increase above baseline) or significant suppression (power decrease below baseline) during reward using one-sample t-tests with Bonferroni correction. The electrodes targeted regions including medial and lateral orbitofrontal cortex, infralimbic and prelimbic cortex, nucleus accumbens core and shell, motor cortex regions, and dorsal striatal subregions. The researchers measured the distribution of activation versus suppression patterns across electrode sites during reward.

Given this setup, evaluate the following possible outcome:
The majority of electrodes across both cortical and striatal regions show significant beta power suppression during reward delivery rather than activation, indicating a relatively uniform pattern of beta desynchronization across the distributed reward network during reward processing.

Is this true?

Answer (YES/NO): NO